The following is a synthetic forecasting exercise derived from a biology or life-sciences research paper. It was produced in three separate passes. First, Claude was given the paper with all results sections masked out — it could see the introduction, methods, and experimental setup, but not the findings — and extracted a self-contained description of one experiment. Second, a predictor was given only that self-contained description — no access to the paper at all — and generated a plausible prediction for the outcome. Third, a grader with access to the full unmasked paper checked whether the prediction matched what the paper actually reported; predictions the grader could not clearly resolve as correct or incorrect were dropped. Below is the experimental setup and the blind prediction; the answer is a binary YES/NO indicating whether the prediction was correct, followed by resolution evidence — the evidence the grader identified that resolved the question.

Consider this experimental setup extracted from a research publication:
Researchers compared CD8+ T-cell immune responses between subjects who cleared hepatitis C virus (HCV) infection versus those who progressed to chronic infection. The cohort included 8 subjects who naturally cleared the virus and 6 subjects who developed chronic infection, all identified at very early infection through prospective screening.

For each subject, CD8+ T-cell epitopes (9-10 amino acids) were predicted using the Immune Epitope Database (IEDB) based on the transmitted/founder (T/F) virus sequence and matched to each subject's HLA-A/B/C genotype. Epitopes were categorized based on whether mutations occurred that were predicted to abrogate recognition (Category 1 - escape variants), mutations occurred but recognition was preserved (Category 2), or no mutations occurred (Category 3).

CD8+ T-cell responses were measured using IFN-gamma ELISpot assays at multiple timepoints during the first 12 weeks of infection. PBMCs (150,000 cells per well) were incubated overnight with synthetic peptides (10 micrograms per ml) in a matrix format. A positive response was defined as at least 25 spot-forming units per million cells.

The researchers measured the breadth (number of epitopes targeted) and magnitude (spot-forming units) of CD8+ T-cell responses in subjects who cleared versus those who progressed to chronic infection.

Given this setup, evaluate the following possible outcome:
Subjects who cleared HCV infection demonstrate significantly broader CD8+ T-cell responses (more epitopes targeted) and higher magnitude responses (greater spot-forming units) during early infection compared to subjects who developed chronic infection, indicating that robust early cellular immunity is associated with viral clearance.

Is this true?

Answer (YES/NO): NO